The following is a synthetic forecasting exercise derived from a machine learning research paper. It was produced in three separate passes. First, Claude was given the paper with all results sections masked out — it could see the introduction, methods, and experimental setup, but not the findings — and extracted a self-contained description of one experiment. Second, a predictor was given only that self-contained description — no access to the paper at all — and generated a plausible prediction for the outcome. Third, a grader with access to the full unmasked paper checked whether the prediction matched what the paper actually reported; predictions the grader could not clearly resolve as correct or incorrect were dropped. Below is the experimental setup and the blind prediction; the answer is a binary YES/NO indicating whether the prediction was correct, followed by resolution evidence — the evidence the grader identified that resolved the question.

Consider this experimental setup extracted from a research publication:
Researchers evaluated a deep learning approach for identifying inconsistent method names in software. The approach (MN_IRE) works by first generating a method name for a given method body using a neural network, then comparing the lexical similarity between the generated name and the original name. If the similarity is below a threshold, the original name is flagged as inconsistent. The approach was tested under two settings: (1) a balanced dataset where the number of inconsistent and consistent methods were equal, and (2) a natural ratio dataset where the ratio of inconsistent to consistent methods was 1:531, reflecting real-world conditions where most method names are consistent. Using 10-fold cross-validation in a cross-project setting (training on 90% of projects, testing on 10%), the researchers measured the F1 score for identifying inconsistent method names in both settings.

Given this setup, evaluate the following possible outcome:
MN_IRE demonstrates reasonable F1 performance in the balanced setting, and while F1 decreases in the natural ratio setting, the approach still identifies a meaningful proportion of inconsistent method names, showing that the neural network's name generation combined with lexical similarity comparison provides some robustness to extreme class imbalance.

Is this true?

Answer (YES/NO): NO